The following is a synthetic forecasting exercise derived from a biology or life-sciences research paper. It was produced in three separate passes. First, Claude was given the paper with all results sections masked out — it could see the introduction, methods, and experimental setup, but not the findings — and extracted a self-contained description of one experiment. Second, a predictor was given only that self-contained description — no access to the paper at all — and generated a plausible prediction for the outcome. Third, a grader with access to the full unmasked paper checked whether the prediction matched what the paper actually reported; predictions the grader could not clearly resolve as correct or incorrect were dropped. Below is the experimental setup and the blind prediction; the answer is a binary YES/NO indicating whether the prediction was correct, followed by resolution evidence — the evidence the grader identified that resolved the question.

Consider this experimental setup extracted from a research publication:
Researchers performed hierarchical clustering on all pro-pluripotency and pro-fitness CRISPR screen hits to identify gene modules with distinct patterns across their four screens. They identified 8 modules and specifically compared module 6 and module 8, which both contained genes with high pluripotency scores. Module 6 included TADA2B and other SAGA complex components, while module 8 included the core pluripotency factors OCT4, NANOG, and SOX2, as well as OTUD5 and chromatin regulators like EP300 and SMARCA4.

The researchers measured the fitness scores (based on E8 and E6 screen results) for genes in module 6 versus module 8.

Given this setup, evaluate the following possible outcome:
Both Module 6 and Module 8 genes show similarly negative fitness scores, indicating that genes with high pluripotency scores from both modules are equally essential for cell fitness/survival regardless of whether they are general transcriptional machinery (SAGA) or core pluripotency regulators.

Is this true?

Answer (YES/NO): NO